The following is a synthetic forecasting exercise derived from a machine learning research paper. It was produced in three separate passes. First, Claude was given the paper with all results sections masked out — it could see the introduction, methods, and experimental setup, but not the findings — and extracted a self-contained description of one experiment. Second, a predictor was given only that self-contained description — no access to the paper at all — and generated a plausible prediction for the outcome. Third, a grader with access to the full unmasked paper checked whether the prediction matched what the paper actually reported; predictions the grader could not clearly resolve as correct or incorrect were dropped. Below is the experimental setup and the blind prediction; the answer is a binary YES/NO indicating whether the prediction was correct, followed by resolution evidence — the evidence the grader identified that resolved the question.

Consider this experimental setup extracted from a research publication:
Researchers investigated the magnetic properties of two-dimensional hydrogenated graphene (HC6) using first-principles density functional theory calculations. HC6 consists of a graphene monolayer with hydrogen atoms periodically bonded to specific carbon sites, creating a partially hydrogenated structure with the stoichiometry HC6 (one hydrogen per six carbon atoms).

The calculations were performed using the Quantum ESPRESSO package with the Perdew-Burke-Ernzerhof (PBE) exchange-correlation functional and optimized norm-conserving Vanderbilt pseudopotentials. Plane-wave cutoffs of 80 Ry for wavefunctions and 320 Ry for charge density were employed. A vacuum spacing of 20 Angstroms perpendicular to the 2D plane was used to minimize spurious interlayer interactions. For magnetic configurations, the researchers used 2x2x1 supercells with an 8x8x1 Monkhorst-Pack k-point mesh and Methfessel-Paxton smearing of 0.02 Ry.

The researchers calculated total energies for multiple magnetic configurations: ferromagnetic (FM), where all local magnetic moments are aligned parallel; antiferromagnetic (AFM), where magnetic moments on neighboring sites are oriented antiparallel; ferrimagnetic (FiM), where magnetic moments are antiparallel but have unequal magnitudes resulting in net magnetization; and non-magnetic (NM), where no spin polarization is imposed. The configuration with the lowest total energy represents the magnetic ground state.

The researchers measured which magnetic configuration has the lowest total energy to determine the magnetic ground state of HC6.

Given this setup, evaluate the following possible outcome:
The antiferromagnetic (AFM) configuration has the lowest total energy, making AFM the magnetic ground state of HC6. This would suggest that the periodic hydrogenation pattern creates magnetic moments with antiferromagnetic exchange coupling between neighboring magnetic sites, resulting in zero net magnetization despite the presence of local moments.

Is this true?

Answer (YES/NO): NO